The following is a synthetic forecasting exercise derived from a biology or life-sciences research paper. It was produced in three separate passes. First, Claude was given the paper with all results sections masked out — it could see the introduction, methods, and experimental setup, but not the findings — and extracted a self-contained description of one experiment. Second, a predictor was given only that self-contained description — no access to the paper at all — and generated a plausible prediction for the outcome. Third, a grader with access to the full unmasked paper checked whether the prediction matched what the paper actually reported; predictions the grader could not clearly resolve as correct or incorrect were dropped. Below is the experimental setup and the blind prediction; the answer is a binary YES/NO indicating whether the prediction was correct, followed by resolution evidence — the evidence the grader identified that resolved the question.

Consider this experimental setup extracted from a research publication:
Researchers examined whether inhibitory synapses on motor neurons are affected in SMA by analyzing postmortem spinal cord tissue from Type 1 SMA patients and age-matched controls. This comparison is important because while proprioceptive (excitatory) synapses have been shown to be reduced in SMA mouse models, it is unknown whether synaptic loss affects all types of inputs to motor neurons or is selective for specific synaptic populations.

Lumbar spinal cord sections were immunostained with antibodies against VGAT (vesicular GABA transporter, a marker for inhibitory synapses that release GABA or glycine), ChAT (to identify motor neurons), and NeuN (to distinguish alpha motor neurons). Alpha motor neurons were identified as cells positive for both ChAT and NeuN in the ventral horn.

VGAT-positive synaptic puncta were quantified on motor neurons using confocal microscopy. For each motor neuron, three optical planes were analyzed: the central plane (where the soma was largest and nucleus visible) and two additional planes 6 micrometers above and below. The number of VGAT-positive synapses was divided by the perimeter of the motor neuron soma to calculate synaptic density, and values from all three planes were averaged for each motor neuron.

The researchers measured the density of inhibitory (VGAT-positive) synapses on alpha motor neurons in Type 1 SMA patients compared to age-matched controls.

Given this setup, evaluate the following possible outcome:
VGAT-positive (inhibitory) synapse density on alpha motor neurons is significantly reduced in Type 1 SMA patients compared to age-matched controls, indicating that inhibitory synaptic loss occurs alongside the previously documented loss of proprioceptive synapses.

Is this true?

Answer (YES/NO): NO